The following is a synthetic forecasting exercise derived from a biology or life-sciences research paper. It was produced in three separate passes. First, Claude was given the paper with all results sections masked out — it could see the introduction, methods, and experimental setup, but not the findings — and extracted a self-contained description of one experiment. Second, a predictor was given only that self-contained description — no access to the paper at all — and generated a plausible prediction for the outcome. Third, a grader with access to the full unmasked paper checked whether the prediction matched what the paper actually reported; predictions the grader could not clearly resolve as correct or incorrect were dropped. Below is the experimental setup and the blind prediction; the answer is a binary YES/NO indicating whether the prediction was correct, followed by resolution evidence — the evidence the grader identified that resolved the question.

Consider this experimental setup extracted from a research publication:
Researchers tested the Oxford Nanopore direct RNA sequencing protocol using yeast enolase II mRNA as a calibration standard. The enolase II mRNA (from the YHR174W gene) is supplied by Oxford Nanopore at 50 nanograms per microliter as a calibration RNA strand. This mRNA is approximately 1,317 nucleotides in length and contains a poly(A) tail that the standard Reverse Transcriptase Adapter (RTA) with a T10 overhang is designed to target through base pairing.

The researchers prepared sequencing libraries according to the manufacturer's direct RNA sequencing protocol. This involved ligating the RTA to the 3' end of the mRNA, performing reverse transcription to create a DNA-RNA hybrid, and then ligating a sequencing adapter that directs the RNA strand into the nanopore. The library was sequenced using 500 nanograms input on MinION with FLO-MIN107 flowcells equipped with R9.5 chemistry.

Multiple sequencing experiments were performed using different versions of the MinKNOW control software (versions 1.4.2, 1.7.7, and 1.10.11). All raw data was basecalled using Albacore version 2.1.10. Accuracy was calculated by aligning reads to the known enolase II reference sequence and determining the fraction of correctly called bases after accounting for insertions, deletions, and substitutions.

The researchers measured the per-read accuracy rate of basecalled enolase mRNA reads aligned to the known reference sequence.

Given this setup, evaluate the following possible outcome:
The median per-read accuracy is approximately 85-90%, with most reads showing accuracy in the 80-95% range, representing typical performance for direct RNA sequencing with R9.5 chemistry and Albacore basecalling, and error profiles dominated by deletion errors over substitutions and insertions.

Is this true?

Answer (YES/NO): NO